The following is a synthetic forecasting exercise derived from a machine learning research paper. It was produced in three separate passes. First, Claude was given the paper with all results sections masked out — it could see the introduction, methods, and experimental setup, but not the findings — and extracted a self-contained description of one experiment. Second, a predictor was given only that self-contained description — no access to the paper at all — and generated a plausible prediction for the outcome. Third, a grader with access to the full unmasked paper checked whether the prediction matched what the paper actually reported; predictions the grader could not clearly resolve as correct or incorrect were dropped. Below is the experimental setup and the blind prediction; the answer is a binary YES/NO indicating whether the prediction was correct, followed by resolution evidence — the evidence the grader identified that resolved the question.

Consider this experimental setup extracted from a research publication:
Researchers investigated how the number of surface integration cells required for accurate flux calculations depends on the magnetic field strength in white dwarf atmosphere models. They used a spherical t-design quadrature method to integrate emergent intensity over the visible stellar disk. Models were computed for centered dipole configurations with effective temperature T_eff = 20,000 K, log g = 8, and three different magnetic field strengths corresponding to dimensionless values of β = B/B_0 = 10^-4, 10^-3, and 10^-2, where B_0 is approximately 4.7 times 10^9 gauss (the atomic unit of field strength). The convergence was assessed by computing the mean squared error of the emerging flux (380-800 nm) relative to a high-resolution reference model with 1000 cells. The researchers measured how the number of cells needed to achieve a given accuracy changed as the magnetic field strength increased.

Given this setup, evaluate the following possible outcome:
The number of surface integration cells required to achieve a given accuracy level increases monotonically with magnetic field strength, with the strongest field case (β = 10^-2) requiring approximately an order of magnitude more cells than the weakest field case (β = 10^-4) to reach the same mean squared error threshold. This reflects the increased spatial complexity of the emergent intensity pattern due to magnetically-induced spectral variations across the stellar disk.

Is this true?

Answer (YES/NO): NO